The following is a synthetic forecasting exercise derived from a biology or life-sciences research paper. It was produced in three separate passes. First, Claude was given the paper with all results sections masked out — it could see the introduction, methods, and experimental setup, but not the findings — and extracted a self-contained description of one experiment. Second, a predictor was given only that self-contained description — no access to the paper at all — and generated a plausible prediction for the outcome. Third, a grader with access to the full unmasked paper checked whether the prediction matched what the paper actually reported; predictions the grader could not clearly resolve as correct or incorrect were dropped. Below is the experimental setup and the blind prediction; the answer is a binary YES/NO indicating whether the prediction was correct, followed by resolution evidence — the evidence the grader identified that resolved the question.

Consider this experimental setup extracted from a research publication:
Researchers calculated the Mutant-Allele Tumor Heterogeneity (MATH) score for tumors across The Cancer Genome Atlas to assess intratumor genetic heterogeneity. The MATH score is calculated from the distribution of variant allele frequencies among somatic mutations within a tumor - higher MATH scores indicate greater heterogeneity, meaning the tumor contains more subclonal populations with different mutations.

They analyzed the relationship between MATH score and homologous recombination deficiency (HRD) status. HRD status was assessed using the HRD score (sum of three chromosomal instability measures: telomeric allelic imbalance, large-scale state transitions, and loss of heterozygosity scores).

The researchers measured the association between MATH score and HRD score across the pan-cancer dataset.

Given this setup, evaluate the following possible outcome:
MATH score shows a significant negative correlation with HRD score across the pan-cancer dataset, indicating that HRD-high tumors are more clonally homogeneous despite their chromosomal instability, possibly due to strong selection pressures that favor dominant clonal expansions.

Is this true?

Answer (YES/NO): NO